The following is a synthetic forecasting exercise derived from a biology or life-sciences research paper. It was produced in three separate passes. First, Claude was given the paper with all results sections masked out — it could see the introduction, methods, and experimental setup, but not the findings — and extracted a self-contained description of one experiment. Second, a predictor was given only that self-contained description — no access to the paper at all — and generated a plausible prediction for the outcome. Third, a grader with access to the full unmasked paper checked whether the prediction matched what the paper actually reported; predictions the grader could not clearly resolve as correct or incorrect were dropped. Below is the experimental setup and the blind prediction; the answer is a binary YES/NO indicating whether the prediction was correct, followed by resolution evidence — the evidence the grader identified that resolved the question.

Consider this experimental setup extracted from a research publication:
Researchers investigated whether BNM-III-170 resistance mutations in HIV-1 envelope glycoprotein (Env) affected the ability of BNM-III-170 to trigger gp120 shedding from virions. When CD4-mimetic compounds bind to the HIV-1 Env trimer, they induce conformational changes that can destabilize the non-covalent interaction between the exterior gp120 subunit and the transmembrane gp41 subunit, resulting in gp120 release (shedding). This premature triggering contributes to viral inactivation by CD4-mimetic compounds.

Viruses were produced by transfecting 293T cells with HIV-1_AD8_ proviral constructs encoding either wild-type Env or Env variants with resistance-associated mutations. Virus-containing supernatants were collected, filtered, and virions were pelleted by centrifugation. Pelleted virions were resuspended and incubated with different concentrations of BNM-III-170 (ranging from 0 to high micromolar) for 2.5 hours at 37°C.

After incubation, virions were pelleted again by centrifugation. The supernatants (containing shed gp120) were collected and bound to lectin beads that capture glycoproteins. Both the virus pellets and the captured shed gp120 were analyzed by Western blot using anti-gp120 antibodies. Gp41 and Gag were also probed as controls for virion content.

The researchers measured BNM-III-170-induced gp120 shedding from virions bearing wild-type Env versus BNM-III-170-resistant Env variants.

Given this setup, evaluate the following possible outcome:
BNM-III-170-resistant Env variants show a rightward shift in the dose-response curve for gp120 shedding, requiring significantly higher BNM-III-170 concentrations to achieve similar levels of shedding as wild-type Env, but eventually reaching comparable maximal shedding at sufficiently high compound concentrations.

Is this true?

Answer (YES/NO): NO